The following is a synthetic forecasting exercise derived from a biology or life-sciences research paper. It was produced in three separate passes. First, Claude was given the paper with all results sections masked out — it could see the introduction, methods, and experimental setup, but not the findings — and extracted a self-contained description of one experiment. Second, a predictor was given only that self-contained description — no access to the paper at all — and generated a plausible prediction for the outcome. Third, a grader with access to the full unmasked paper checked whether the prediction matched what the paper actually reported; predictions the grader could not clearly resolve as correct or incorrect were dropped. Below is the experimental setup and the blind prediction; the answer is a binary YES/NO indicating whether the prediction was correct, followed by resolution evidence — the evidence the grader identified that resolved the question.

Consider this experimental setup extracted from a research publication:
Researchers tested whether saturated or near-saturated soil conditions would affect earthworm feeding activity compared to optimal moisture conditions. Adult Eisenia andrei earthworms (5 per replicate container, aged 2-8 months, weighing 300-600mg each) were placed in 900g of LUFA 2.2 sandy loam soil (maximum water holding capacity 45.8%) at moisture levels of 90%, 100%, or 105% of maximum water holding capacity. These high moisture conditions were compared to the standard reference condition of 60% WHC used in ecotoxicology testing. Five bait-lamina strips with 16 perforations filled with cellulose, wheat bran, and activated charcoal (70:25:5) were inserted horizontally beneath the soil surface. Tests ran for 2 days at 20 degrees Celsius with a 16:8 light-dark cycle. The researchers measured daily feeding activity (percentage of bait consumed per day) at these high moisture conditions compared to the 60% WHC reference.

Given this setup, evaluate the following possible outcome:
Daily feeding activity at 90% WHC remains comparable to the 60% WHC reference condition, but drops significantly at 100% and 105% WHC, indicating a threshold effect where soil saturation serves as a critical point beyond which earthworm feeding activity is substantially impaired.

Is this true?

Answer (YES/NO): NO